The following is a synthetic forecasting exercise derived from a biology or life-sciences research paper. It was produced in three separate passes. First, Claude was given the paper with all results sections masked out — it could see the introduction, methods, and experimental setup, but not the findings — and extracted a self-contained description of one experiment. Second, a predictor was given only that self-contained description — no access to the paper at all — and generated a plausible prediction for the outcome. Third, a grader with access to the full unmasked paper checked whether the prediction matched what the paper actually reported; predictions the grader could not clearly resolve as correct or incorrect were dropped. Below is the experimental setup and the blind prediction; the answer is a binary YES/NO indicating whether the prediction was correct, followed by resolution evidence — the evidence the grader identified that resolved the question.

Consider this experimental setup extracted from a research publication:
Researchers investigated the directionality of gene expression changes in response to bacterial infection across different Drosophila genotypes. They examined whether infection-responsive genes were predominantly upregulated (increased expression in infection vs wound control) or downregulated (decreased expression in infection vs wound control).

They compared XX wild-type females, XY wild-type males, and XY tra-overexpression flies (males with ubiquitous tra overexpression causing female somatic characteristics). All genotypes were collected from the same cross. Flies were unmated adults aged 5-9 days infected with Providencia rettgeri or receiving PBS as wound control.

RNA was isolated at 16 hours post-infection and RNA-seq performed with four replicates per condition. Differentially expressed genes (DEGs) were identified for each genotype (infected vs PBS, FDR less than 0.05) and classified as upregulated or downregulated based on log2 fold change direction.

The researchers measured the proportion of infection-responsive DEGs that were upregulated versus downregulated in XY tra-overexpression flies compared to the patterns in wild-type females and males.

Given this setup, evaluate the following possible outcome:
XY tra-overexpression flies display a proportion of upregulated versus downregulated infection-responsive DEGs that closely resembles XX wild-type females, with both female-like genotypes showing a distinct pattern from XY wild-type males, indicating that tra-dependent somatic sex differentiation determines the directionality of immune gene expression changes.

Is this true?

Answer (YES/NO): NO